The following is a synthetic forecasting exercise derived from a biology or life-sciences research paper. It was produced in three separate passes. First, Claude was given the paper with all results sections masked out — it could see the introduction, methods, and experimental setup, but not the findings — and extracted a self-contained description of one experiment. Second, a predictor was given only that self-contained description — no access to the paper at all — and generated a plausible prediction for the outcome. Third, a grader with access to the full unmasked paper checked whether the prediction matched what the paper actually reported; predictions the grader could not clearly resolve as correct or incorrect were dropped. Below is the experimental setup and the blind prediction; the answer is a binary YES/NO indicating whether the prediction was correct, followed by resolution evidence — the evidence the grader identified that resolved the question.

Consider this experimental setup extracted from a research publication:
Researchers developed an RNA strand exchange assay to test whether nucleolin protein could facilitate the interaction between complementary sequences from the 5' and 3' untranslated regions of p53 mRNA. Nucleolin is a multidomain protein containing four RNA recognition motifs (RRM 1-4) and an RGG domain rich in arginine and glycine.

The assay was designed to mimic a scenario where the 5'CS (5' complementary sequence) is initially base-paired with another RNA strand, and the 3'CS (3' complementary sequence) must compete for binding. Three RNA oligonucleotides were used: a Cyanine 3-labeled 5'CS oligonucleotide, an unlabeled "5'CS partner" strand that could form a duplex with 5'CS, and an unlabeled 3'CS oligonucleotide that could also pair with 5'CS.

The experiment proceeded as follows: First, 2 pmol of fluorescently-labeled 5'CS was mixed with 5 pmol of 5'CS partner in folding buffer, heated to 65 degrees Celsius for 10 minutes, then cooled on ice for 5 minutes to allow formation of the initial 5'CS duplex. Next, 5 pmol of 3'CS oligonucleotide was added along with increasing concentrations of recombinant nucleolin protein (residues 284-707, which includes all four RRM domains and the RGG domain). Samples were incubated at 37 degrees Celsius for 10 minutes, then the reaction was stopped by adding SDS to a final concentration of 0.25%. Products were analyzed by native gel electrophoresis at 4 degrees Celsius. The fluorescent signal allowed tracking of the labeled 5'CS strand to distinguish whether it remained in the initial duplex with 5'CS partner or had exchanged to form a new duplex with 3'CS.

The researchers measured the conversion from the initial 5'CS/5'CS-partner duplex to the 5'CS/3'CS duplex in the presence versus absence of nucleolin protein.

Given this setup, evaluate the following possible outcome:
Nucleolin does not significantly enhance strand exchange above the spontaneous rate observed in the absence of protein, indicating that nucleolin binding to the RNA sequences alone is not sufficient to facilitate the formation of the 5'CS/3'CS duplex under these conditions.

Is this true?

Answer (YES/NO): NO